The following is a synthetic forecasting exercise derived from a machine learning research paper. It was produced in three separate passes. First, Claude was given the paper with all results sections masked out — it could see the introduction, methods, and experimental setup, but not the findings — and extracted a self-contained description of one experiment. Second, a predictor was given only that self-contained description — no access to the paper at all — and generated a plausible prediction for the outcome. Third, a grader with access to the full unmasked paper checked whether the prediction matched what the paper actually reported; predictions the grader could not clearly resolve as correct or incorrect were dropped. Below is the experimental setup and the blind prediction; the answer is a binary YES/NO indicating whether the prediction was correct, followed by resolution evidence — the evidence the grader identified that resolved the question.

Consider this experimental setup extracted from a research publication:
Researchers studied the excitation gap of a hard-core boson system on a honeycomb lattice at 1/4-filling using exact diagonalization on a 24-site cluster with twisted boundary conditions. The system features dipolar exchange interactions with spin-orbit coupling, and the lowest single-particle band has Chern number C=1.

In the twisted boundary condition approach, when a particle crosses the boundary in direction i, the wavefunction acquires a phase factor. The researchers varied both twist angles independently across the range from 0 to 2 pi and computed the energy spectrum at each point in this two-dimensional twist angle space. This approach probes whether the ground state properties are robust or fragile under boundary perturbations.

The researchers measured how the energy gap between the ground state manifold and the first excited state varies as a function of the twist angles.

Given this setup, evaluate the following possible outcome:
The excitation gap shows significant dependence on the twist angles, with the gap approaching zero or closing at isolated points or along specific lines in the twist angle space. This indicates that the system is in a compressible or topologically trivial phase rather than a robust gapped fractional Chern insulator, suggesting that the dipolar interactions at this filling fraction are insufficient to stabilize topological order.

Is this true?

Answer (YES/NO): NO